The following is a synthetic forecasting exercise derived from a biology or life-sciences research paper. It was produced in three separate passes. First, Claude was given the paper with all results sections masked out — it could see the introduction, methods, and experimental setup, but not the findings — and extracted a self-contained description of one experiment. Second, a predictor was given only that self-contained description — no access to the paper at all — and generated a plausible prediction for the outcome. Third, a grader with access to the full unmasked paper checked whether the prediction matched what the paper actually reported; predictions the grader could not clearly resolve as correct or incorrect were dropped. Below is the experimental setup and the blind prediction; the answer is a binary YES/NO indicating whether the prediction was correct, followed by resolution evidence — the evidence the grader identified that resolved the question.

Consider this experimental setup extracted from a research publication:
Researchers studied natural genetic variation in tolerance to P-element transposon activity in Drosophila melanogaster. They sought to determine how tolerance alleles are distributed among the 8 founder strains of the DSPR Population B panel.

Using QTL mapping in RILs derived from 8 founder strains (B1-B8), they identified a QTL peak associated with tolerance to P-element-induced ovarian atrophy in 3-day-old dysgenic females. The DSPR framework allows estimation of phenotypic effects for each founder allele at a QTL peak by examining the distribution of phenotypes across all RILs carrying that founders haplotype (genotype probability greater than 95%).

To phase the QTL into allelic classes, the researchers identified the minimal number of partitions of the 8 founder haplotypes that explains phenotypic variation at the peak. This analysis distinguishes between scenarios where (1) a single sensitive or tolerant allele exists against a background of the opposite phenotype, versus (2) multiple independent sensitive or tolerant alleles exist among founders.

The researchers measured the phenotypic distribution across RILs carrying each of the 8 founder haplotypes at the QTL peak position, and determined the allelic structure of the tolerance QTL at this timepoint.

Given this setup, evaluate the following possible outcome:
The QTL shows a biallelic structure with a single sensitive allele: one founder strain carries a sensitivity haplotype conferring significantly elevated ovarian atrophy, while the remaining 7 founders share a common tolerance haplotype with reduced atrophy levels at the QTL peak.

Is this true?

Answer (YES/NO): YES